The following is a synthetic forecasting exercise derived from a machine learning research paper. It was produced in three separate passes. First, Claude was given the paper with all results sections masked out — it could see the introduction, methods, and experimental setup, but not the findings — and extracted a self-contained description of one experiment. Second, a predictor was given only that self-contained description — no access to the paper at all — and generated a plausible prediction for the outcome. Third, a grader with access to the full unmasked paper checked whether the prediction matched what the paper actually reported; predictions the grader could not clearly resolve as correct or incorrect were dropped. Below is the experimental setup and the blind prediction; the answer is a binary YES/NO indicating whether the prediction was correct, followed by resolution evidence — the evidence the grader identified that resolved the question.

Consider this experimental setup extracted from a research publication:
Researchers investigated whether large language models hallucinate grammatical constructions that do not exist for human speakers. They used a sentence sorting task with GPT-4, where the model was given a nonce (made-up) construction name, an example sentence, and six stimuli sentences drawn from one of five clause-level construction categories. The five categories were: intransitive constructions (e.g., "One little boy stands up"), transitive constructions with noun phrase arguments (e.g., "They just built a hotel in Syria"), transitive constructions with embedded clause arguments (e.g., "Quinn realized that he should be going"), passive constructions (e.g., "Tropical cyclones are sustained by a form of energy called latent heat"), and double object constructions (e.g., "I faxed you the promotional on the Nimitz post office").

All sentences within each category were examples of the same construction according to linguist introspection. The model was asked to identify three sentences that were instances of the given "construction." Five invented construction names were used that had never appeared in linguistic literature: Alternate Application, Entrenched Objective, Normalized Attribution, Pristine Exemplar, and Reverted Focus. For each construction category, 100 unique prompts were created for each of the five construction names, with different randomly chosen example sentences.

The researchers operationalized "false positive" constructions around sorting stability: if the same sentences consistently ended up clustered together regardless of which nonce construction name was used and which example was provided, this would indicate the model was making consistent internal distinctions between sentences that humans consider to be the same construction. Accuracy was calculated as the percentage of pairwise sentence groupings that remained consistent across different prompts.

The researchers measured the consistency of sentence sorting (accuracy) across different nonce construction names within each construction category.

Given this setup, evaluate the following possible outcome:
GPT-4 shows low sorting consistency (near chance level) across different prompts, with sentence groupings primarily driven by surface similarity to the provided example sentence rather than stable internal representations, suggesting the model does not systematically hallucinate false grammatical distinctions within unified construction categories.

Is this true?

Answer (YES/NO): NO